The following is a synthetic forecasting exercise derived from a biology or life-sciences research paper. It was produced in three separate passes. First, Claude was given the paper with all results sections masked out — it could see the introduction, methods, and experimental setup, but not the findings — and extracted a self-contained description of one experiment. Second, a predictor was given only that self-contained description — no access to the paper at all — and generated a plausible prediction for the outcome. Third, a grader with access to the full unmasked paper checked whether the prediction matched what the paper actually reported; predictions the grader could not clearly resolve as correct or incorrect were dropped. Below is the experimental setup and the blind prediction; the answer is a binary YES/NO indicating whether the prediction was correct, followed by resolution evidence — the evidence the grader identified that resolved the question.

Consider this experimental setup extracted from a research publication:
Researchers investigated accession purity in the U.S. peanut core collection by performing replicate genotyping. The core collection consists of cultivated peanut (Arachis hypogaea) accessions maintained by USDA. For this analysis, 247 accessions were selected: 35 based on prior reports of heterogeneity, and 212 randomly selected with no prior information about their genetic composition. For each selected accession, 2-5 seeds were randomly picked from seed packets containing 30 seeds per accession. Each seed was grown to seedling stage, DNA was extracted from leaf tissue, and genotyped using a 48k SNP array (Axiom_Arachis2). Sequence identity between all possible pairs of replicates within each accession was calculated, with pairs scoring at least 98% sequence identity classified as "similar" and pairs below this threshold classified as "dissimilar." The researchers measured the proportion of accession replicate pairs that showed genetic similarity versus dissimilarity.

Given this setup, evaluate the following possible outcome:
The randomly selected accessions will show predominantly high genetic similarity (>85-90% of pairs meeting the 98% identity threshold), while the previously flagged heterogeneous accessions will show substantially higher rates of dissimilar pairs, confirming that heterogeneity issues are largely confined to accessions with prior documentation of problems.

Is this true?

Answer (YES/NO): NO